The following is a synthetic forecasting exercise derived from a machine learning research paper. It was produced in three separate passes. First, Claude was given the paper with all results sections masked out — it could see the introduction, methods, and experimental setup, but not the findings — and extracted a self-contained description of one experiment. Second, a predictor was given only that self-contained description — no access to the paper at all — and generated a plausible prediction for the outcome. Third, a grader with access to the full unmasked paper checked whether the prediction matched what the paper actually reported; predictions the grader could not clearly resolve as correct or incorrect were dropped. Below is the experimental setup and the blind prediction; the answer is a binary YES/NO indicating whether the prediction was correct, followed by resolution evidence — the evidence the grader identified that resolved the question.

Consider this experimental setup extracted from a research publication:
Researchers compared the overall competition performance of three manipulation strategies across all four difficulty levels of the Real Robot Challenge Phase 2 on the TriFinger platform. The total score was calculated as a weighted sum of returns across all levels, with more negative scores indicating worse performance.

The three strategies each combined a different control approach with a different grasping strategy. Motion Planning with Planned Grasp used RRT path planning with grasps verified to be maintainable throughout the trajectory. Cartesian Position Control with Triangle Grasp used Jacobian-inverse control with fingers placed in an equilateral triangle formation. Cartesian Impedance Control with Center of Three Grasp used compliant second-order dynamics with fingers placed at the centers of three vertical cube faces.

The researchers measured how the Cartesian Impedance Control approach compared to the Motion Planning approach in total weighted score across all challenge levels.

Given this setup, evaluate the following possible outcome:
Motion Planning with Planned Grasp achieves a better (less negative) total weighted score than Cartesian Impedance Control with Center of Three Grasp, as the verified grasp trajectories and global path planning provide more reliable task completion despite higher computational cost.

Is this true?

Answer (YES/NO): YES